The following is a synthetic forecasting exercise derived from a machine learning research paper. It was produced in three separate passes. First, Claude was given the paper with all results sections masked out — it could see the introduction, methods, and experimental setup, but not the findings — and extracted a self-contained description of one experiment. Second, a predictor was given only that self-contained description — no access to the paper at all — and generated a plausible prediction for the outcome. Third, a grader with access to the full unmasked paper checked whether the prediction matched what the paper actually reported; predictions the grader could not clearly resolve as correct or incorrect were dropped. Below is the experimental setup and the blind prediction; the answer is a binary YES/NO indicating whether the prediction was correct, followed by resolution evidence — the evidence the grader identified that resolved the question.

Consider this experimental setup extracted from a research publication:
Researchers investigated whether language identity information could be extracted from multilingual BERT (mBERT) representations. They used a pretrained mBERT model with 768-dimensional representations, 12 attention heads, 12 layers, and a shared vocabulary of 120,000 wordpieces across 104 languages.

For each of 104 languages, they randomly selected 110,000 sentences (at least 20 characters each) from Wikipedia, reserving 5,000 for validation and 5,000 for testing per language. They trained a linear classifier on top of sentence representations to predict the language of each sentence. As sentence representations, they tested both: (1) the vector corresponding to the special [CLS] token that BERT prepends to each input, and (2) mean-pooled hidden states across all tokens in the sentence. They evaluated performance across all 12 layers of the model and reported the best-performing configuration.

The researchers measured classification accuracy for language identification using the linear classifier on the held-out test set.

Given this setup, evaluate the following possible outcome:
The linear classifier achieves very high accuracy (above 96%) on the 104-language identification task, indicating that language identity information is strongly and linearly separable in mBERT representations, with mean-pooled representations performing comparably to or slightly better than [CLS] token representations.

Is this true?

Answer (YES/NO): NO